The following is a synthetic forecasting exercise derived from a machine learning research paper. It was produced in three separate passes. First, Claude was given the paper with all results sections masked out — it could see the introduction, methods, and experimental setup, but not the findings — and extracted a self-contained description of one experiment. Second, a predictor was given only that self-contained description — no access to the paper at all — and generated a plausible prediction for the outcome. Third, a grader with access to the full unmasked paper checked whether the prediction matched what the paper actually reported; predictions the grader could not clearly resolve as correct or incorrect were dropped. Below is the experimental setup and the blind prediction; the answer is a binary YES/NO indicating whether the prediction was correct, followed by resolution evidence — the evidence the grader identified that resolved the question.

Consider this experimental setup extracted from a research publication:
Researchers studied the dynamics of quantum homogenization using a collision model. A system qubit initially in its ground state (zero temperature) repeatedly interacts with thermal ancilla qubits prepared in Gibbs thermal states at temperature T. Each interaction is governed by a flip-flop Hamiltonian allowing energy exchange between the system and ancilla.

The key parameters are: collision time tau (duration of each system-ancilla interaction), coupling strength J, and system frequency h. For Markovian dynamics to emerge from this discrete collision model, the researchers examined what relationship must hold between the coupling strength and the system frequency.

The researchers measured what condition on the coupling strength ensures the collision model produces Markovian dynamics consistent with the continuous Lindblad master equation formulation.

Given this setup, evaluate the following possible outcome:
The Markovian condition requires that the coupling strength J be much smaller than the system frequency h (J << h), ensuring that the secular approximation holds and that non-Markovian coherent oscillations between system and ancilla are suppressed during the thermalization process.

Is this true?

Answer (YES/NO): YES